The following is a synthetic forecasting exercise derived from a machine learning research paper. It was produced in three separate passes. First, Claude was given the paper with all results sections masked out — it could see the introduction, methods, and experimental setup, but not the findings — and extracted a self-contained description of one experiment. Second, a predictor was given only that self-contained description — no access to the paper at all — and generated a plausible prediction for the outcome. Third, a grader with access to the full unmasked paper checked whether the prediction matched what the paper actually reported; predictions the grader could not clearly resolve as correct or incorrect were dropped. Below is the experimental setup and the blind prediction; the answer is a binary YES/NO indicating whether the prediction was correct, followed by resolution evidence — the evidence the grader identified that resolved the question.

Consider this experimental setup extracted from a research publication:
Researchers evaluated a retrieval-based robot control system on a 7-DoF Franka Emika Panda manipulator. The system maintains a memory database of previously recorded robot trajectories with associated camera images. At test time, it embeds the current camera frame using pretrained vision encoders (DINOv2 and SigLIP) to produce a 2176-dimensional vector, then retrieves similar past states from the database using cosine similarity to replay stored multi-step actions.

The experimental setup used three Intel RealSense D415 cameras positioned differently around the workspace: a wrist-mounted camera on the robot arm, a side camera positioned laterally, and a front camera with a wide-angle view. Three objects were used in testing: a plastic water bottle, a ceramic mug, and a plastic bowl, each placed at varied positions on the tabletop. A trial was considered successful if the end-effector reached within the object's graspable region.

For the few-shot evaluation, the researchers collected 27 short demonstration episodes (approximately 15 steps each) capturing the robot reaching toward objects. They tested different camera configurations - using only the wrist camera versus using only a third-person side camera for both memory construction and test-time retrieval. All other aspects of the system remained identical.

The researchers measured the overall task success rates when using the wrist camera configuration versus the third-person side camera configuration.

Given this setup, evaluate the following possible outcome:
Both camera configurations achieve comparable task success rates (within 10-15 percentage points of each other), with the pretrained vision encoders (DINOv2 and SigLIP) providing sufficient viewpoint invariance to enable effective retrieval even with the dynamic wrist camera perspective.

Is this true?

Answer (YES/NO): NO